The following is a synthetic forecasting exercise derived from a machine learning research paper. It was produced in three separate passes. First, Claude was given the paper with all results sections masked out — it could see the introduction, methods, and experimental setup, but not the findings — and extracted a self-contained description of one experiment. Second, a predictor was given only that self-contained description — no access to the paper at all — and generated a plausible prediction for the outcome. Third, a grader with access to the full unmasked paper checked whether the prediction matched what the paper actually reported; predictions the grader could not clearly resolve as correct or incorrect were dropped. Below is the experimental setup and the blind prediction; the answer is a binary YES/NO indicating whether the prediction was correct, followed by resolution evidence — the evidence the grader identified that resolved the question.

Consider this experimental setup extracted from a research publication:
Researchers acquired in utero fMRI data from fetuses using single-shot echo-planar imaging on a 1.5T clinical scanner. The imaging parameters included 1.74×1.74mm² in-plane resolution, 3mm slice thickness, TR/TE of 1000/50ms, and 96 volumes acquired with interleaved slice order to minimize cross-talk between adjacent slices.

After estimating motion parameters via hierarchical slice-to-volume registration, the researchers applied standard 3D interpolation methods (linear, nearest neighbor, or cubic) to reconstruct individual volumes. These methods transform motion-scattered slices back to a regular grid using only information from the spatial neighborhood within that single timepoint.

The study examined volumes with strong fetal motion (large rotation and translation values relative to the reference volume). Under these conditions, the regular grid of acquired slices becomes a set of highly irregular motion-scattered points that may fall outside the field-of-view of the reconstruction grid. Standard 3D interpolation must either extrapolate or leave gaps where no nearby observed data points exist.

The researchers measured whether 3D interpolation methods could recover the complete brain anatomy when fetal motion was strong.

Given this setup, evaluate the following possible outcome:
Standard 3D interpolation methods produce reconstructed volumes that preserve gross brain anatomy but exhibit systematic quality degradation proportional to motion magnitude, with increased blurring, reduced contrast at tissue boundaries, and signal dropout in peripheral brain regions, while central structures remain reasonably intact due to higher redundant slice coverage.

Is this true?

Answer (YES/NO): NO